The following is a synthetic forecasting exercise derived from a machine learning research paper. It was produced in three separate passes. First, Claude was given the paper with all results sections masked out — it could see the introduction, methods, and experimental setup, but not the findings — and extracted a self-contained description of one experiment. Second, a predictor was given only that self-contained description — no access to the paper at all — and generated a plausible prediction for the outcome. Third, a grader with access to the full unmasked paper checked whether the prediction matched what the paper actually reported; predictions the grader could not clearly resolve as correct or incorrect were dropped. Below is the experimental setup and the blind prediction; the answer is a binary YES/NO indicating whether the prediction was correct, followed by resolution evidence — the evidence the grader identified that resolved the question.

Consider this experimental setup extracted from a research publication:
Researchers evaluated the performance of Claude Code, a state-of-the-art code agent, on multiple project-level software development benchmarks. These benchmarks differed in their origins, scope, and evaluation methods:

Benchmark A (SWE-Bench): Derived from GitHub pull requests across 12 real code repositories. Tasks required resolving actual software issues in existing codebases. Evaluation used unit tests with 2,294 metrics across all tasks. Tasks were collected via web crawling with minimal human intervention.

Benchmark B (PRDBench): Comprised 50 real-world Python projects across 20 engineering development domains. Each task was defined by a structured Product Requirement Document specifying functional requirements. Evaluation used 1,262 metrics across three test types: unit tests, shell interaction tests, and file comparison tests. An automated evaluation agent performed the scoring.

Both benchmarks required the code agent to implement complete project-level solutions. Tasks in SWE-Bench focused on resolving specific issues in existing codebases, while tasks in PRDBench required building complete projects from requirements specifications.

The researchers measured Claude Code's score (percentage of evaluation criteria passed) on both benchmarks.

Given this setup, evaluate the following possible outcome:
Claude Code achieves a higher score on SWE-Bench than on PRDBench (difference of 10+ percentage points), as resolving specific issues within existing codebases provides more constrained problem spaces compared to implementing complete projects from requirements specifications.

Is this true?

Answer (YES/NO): YES